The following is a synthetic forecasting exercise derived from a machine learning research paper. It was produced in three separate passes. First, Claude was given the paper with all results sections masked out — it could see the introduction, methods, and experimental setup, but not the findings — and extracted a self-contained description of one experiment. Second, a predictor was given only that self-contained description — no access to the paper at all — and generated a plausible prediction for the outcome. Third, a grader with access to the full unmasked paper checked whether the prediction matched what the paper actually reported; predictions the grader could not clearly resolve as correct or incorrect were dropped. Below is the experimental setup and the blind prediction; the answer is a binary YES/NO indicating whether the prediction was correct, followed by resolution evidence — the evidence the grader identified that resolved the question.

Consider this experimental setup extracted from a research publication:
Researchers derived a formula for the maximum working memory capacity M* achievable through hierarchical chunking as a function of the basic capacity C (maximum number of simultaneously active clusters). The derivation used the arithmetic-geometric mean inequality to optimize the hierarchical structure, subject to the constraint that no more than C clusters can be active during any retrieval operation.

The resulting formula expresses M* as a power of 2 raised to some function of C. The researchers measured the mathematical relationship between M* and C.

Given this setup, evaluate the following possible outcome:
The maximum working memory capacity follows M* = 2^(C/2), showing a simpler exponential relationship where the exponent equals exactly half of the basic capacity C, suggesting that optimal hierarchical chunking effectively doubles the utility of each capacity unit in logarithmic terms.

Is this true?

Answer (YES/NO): NO